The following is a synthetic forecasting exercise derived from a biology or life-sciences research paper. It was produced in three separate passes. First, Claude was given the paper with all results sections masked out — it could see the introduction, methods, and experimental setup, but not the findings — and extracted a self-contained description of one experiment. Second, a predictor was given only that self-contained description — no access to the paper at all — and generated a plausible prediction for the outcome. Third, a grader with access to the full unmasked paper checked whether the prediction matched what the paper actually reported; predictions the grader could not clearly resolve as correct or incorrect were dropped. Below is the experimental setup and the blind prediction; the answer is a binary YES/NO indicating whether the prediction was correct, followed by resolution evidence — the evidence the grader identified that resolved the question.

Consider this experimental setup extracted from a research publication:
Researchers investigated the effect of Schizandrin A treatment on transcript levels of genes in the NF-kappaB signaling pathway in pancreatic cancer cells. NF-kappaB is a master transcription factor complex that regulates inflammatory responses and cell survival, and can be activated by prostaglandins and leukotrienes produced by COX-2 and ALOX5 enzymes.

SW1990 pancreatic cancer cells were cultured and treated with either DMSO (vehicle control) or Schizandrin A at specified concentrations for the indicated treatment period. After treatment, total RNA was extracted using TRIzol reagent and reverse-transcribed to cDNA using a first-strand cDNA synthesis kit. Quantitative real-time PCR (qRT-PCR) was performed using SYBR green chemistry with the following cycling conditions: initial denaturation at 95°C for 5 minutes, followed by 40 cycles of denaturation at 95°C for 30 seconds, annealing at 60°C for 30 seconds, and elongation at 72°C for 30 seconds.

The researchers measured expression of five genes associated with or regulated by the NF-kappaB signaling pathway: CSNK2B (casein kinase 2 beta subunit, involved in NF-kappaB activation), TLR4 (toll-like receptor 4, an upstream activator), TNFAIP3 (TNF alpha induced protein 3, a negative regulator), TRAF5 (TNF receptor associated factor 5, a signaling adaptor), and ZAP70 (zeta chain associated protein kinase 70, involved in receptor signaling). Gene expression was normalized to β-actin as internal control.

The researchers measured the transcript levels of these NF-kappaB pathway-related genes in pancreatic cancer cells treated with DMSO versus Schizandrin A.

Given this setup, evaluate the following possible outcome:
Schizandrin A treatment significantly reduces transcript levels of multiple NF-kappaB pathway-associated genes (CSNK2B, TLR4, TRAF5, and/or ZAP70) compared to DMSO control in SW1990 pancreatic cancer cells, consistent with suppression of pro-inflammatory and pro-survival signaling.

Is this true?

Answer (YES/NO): YES